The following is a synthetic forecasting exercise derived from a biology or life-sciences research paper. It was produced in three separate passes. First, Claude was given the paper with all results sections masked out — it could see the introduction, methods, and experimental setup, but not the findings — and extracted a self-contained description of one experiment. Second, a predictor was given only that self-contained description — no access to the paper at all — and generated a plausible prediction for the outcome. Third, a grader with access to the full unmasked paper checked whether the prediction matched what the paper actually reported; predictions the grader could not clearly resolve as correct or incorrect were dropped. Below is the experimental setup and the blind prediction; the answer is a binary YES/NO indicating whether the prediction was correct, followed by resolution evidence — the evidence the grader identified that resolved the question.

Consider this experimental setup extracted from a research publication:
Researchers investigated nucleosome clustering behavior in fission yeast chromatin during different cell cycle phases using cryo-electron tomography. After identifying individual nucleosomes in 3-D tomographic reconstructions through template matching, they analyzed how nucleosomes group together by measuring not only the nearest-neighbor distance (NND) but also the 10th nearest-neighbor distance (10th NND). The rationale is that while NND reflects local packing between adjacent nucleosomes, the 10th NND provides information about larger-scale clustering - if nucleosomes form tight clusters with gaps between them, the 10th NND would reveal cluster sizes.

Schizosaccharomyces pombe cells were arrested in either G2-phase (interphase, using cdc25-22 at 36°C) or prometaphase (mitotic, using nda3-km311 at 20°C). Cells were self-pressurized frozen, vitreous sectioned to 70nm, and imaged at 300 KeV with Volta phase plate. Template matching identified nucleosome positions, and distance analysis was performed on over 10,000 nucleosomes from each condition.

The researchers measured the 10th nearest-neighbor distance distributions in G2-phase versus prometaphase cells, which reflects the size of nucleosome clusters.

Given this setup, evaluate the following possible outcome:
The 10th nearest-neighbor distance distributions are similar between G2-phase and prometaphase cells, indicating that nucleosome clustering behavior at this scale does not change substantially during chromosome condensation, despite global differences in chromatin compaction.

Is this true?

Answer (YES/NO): NO